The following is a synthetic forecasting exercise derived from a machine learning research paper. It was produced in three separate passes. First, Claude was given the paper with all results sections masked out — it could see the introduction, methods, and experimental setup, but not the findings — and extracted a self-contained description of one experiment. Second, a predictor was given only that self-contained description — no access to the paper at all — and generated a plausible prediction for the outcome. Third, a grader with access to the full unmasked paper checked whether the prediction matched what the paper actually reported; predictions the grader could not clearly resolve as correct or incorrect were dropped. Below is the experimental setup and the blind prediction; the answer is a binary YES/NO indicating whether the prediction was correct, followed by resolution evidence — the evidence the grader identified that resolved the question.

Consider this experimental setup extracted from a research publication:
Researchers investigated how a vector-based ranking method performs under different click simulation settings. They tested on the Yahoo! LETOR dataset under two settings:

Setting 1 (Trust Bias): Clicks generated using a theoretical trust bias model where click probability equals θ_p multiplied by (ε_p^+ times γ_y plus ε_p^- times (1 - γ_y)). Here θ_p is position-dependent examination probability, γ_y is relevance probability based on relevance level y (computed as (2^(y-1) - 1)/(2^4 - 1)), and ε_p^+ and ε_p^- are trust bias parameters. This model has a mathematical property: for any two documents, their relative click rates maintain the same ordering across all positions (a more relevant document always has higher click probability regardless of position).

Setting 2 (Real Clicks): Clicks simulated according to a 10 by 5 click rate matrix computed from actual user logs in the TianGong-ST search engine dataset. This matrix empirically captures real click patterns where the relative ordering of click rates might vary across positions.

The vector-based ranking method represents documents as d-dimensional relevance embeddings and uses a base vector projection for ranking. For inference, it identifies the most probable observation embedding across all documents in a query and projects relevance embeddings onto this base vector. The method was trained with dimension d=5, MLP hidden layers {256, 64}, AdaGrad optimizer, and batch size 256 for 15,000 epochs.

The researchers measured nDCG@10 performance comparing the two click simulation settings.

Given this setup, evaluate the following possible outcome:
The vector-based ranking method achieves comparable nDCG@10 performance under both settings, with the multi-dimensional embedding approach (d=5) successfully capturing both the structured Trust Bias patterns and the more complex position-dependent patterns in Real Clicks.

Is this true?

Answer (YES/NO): NO